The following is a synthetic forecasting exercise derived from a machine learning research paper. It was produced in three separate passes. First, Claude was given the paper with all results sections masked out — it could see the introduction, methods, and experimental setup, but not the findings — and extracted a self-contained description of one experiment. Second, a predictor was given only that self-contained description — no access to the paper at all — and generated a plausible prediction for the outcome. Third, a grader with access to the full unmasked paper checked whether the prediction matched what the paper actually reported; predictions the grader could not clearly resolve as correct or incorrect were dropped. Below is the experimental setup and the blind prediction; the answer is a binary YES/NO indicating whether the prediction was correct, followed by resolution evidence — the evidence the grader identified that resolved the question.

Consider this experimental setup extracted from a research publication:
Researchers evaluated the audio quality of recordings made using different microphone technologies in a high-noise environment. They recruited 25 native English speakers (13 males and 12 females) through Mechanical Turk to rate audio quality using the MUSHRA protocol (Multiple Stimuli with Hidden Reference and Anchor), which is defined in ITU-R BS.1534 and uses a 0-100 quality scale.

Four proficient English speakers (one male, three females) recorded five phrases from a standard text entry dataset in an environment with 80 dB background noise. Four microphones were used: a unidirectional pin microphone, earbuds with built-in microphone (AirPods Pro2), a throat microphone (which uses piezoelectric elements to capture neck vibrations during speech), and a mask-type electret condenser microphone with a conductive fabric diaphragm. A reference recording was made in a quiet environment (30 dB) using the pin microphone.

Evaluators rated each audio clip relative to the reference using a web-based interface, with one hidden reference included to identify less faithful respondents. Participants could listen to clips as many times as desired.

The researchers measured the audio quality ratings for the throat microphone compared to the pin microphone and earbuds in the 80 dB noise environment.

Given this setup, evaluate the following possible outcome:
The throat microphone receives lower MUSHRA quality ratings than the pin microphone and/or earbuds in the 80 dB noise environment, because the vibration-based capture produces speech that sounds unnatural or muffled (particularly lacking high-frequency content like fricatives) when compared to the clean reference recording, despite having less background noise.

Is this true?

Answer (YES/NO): YES